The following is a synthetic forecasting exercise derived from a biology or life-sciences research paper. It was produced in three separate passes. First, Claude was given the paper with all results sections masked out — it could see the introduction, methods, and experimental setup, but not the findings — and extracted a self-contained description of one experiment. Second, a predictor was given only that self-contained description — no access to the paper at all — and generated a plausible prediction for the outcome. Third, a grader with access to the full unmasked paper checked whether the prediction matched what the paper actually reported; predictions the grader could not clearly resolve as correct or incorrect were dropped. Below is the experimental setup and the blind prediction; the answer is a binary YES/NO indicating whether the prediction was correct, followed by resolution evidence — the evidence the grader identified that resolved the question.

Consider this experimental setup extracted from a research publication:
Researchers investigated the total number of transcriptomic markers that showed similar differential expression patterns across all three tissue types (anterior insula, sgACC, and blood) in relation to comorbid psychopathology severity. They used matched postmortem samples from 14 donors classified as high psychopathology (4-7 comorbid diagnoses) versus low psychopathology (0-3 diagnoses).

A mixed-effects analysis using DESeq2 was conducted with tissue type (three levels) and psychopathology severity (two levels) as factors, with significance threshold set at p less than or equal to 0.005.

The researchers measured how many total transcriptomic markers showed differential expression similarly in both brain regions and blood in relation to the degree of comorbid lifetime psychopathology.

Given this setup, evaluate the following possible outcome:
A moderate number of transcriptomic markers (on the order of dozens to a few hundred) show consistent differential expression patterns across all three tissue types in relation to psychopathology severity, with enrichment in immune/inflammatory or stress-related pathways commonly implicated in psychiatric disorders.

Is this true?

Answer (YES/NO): NO